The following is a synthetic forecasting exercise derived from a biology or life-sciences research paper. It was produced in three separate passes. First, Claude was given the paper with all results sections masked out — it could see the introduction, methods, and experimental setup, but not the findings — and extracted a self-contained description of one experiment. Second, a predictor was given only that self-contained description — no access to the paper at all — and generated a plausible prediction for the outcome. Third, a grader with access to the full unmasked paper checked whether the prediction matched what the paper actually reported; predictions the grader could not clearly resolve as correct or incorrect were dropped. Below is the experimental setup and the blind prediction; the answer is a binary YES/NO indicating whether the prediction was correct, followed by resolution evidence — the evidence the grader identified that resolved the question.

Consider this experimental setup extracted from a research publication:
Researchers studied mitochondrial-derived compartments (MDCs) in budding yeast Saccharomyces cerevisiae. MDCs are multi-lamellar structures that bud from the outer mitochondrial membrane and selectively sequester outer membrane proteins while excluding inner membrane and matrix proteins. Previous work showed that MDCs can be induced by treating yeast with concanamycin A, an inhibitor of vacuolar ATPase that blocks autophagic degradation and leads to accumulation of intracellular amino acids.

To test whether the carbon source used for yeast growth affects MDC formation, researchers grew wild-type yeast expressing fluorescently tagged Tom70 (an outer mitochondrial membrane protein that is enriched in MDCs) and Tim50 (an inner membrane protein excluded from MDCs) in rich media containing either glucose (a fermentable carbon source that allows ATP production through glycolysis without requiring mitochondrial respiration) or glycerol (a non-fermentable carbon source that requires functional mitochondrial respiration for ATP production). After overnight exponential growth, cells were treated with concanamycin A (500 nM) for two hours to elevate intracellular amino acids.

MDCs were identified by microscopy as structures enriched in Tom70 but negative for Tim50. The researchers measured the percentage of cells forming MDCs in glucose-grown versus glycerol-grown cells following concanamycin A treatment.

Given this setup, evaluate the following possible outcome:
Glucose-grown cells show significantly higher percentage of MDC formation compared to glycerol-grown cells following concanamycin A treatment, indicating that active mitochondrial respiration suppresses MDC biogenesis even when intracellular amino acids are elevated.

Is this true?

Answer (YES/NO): YES